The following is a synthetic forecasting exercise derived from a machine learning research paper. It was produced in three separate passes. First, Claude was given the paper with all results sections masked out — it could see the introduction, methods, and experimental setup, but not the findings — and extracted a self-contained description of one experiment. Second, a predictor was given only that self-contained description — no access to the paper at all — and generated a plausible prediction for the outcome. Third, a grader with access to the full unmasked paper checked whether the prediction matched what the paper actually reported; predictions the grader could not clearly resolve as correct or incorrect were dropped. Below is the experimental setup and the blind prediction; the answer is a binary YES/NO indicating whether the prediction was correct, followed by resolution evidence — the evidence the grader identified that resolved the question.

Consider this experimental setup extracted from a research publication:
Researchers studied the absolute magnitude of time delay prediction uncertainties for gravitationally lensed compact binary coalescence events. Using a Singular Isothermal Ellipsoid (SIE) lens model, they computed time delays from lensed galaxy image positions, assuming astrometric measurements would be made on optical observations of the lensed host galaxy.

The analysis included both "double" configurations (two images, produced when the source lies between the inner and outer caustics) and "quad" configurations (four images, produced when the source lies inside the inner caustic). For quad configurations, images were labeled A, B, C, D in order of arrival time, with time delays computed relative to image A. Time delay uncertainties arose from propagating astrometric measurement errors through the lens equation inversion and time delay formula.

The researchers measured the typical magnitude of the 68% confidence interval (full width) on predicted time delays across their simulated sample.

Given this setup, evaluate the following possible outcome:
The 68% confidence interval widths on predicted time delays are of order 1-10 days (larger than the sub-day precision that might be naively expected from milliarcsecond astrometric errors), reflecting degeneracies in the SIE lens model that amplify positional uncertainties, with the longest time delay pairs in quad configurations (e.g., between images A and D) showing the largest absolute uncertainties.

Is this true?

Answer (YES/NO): NO